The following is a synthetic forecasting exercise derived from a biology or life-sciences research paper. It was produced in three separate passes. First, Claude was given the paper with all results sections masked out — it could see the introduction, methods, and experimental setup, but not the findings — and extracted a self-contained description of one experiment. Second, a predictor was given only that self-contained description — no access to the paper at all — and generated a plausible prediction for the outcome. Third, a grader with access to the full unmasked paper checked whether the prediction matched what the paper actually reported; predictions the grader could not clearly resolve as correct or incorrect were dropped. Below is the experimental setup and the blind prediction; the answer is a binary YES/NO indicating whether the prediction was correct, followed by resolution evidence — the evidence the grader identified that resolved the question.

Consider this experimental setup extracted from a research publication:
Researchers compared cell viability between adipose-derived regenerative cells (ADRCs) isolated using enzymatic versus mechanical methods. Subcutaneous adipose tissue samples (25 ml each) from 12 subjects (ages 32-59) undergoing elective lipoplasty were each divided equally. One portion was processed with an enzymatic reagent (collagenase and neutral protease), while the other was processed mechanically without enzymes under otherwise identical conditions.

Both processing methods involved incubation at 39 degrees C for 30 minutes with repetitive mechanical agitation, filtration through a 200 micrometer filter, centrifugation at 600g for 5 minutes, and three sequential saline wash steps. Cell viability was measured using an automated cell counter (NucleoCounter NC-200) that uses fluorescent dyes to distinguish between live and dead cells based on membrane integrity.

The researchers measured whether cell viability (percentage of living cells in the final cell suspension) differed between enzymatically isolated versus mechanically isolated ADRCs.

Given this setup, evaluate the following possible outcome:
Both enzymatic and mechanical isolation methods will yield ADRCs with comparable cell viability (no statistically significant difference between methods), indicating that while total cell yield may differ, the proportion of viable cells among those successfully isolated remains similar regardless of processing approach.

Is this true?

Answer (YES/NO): NO